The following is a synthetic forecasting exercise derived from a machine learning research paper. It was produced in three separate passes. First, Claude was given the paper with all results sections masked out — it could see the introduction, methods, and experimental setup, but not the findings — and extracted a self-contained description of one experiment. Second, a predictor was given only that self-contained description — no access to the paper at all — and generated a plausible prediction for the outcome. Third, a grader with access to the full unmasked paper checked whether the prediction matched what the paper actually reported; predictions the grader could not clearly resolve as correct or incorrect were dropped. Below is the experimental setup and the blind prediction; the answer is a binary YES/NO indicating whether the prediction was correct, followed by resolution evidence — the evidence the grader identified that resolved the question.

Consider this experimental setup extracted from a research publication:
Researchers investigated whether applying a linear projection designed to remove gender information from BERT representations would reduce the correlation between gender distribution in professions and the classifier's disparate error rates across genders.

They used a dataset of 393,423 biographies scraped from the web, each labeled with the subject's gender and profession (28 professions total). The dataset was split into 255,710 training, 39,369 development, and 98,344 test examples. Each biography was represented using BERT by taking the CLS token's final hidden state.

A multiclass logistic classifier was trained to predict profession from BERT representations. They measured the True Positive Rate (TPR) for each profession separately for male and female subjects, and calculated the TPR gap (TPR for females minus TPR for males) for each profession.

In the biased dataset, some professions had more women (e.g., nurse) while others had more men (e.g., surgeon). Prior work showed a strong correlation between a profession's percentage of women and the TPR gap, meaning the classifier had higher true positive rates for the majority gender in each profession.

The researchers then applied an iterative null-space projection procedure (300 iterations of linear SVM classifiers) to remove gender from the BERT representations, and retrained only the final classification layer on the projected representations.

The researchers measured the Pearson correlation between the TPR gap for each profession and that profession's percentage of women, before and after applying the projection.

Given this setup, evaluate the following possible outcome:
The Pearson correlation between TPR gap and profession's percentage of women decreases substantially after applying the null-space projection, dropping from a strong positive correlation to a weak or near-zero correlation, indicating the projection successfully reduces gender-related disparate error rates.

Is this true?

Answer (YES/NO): NO